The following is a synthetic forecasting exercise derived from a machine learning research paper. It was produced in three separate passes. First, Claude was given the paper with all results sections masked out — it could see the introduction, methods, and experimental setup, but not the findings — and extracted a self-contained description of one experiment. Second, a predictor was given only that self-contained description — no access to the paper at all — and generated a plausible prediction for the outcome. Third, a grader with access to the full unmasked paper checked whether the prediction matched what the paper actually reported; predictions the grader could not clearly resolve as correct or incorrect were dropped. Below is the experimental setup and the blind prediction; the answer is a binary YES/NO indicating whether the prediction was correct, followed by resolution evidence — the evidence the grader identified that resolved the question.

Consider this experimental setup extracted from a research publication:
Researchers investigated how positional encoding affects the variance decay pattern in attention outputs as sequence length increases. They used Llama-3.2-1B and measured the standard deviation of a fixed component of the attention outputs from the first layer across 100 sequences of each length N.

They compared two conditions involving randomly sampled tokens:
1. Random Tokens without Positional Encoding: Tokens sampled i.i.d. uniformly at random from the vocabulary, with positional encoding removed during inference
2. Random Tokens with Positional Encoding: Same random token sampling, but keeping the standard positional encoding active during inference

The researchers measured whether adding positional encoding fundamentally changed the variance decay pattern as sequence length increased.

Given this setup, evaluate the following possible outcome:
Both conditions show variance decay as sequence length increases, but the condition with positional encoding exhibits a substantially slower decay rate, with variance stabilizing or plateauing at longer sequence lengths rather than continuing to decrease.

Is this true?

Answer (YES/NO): NO